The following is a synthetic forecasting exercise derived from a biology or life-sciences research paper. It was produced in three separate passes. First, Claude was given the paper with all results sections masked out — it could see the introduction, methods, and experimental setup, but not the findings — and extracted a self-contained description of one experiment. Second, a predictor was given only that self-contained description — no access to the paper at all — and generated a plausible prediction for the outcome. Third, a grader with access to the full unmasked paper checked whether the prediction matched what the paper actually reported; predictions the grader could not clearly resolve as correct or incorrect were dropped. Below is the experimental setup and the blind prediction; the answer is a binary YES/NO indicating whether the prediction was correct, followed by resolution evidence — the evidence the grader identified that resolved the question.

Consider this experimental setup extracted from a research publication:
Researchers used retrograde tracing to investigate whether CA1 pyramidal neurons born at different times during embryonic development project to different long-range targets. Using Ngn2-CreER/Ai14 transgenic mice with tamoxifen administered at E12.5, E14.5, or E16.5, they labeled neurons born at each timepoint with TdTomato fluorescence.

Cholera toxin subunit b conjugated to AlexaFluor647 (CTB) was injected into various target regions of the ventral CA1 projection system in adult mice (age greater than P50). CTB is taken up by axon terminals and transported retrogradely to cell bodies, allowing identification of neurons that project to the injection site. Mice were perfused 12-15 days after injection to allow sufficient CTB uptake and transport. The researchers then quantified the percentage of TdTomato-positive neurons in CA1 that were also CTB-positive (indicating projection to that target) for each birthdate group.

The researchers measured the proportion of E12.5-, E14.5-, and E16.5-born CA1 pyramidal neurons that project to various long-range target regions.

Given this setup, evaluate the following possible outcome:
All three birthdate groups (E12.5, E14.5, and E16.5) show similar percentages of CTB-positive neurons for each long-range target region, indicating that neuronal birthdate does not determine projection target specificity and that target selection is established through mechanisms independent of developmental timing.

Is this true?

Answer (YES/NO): NO